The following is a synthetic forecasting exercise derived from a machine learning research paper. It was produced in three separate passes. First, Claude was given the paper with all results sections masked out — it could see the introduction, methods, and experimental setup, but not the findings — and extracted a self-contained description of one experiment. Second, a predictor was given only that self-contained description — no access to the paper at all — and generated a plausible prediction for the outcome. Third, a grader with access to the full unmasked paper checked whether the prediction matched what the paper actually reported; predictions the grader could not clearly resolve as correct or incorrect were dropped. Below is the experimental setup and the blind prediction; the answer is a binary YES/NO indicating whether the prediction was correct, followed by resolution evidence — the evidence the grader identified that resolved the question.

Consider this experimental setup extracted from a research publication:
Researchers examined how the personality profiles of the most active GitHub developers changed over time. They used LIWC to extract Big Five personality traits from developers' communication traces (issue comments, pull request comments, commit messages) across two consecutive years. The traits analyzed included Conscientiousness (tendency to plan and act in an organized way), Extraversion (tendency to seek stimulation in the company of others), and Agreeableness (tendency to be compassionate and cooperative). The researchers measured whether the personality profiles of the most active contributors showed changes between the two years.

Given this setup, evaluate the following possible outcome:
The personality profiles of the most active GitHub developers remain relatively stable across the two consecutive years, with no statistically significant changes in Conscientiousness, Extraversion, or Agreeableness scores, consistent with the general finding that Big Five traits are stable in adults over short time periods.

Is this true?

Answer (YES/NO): NO